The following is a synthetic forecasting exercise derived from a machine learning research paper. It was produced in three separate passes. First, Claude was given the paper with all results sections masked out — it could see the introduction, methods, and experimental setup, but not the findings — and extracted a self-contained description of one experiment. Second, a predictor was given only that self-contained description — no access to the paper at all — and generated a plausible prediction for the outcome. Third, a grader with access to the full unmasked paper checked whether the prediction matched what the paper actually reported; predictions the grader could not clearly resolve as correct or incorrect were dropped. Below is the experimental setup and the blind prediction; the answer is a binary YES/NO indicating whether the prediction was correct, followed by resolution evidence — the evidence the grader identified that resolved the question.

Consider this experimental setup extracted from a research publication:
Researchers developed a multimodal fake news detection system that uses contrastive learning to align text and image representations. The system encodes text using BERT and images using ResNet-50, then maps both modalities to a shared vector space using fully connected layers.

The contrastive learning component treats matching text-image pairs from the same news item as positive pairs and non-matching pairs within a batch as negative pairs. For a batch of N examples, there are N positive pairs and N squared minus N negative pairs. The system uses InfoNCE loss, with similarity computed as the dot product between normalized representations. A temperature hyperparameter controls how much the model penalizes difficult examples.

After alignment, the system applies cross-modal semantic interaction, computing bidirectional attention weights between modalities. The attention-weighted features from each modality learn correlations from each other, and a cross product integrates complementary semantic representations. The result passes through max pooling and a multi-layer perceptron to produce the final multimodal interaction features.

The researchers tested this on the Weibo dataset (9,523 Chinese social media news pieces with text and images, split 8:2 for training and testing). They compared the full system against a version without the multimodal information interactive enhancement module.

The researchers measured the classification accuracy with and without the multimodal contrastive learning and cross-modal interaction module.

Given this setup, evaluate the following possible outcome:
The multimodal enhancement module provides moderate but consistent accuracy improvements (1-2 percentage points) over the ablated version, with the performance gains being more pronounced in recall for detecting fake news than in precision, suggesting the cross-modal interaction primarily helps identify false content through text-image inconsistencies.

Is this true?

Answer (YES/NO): NO